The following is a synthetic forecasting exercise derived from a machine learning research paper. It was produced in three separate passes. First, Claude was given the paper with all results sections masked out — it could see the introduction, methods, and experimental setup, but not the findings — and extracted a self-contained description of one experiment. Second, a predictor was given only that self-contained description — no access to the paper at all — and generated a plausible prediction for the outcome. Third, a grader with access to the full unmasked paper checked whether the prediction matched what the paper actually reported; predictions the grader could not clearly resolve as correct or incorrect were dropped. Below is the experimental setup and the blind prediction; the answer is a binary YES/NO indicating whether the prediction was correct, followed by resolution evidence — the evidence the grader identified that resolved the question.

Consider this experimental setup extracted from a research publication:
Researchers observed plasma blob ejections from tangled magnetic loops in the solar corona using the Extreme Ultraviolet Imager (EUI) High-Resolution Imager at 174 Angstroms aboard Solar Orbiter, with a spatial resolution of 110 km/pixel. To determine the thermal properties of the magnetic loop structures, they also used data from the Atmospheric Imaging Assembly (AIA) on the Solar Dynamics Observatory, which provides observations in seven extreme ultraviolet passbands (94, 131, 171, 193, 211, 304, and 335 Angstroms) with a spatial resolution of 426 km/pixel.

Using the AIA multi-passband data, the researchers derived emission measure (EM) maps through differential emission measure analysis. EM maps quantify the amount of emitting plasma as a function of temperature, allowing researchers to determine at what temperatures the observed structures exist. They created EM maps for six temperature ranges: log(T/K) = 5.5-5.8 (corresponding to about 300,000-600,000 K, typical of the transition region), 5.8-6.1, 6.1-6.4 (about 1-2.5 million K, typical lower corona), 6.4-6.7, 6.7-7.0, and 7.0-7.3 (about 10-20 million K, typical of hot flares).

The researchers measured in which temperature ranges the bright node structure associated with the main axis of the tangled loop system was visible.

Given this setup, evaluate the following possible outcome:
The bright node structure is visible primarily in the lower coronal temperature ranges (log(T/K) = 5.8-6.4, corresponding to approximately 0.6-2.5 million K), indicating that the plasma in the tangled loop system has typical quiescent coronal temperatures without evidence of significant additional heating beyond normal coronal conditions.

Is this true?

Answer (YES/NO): NO